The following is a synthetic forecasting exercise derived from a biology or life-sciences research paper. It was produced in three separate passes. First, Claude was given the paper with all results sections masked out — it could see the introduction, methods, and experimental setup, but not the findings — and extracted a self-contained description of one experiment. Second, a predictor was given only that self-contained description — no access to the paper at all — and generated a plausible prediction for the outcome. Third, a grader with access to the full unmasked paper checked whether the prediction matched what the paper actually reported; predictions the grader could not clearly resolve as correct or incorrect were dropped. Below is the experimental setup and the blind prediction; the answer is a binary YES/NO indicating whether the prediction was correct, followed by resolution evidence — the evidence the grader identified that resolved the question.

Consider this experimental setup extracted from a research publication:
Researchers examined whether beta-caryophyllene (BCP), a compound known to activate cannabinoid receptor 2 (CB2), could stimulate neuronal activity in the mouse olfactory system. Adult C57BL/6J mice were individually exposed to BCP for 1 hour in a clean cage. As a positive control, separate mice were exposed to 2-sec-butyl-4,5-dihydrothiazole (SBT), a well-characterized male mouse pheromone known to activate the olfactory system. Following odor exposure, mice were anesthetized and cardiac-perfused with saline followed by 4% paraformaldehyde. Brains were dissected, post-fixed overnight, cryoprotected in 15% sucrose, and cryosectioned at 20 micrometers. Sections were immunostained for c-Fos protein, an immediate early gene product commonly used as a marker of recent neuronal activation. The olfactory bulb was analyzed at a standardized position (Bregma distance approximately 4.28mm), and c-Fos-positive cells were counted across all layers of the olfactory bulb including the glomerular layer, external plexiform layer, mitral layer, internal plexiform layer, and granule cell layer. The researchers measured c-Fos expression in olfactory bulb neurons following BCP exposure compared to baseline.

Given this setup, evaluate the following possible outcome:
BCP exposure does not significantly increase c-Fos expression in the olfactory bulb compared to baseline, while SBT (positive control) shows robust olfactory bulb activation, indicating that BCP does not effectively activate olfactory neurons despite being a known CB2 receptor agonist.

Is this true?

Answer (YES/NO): NO